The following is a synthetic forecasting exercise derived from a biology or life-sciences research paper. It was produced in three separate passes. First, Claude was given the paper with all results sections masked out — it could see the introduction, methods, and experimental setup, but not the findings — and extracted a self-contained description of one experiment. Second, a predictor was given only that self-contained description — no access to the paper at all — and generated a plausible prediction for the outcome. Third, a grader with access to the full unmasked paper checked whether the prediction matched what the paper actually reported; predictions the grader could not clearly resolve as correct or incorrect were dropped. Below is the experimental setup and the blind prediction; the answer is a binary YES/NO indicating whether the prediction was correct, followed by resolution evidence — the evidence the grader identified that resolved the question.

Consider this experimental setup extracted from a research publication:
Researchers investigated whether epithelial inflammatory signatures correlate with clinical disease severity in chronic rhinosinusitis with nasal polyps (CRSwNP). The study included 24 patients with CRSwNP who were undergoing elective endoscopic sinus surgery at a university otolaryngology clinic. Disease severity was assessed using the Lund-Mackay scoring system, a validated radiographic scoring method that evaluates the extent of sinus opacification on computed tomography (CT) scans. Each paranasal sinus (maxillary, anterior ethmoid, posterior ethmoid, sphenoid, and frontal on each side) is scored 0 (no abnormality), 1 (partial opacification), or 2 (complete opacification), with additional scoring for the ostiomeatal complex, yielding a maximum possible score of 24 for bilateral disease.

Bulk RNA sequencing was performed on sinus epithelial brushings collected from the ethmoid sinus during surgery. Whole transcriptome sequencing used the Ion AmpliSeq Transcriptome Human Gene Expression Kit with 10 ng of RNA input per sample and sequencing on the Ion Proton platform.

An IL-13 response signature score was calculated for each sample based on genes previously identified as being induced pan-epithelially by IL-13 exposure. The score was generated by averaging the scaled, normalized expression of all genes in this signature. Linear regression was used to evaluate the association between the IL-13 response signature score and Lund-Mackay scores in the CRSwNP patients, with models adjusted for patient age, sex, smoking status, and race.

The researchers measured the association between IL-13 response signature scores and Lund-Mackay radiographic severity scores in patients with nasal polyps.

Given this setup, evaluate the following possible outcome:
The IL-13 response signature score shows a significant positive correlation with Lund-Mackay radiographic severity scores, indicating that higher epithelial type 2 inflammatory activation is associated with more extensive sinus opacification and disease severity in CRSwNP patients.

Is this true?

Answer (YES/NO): YES